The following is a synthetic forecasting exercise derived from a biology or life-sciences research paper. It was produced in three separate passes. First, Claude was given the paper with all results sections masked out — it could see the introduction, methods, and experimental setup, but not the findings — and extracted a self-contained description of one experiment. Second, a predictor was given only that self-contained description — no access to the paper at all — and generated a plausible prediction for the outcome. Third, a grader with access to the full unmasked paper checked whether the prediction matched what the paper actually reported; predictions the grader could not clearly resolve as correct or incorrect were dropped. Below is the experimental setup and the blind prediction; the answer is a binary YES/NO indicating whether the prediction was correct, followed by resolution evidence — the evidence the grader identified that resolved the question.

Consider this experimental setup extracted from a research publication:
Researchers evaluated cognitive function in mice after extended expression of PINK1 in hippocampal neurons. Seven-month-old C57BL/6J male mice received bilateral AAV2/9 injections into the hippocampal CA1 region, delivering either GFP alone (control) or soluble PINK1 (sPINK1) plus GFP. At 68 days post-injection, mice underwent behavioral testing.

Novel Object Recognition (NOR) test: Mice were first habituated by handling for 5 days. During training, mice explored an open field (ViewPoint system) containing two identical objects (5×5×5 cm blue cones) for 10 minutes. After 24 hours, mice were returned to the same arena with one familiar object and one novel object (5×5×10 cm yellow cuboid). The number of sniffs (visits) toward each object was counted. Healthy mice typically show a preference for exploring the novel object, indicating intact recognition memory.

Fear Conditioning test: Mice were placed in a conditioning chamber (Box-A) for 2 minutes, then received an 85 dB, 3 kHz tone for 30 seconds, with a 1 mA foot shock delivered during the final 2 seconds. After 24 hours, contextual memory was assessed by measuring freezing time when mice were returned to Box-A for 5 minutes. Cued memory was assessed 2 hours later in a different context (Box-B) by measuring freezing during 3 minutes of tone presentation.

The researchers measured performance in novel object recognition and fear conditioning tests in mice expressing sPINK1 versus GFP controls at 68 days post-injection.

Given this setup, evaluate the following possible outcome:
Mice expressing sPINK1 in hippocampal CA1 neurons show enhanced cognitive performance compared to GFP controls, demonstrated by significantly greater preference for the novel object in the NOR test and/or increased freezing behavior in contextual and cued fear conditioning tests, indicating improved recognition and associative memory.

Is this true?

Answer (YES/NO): NO